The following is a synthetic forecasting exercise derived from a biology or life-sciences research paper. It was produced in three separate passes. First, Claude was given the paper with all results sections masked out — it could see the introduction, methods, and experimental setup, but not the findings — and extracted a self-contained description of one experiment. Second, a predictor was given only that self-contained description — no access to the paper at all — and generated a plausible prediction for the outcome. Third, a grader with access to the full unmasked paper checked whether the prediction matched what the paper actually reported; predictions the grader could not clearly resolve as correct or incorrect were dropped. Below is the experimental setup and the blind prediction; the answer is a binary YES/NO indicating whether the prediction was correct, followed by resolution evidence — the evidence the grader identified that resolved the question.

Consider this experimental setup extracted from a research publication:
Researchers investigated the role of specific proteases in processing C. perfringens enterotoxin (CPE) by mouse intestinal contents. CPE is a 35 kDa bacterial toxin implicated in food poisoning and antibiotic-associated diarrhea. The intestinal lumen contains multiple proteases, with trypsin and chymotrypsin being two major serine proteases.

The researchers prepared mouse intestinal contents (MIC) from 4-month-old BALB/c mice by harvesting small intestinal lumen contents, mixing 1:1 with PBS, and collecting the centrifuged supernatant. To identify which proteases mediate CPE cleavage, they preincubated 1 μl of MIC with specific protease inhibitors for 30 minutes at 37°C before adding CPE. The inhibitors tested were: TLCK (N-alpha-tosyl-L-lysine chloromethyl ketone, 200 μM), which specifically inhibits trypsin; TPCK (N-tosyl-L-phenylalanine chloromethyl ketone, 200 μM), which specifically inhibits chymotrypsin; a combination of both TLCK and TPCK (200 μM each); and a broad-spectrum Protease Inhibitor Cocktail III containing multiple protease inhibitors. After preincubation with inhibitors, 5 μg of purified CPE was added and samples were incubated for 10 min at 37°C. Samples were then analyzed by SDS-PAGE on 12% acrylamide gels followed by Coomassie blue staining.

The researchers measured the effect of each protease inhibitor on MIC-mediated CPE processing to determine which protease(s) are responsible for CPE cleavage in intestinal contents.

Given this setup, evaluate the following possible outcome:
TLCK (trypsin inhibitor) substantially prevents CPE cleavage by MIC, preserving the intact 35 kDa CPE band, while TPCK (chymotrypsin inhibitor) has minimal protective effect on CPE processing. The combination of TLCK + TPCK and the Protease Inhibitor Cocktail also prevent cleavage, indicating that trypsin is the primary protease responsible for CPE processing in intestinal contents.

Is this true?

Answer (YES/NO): NO